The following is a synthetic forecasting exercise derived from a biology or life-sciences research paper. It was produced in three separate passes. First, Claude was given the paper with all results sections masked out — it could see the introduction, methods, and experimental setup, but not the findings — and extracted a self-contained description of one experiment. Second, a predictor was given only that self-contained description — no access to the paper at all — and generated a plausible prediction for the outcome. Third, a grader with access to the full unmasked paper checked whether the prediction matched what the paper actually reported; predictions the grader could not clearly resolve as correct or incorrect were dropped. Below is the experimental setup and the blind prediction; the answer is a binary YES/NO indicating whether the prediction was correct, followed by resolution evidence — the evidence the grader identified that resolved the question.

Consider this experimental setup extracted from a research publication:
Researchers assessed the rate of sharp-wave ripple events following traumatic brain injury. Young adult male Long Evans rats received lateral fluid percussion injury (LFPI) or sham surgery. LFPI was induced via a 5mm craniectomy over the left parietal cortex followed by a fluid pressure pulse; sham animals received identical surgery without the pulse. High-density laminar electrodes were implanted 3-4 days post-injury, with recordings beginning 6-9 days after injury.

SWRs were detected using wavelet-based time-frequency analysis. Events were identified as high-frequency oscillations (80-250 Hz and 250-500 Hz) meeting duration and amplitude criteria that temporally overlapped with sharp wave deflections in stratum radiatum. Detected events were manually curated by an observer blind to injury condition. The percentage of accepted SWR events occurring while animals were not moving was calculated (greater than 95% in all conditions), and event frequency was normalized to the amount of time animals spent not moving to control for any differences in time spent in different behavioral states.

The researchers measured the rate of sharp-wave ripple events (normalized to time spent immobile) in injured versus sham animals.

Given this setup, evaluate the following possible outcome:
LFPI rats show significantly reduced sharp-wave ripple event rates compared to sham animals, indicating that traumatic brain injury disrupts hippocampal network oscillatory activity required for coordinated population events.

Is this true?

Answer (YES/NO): NO